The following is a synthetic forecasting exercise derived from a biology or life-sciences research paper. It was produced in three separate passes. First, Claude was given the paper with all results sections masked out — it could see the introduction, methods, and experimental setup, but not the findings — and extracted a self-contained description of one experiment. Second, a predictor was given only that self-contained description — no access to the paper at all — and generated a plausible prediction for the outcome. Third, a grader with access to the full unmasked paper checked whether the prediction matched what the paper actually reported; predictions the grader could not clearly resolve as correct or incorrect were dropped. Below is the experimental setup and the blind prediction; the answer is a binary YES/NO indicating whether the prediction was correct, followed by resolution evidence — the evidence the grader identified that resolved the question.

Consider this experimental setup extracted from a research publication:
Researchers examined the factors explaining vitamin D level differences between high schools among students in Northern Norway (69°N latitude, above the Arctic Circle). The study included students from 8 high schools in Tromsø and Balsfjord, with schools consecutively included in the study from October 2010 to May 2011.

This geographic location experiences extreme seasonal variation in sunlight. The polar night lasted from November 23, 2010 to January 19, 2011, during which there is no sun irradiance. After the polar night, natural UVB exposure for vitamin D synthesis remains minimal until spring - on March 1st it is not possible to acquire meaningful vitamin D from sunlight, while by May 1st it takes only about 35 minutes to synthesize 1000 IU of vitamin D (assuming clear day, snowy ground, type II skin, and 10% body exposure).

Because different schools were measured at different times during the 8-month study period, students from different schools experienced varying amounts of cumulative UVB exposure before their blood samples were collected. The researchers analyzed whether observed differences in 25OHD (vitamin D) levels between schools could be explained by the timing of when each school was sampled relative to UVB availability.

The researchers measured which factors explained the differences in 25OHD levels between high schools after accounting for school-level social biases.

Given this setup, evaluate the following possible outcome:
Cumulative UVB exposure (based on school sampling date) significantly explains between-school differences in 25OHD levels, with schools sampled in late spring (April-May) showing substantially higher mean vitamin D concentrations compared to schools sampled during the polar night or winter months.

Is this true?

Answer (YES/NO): NO